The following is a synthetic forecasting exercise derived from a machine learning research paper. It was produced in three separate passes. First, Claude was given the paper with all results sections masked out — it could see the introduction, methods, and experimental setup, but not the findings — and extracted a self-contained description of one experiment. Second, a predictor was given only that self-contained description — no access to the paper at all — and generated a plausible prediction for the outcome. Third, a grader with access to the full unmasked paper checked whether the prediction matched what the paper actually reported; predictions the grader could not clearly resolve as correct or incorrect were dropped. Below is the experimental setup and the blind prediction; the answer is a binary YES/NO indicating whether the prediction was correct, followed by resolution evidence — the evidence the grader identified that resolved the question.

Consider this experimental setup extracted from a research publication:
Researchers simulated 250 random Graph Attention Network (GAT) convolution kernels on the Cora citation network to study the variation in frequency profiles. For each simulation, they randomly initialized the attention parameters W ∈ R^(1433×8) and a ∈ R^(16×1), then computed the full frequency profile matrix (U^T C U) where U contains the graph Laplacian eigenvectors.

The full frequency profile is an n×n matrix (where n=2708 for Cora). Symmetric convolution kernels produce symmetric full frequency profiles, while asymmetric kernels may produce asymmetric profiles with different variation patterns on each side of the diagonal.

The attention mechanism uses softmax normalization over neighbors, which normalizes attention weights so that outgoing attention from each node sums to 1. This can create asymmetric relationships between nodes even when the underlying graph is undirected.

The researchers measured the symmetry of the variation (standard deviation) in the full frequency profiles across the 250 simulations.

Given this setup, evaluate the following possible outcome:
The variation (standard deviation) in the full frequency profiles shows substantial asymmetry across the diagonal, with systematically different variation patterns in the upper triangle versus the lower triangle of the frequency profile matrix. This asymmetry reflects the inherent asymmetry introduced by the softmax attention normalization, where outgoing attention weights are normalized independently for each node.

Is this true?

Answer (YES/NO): YES